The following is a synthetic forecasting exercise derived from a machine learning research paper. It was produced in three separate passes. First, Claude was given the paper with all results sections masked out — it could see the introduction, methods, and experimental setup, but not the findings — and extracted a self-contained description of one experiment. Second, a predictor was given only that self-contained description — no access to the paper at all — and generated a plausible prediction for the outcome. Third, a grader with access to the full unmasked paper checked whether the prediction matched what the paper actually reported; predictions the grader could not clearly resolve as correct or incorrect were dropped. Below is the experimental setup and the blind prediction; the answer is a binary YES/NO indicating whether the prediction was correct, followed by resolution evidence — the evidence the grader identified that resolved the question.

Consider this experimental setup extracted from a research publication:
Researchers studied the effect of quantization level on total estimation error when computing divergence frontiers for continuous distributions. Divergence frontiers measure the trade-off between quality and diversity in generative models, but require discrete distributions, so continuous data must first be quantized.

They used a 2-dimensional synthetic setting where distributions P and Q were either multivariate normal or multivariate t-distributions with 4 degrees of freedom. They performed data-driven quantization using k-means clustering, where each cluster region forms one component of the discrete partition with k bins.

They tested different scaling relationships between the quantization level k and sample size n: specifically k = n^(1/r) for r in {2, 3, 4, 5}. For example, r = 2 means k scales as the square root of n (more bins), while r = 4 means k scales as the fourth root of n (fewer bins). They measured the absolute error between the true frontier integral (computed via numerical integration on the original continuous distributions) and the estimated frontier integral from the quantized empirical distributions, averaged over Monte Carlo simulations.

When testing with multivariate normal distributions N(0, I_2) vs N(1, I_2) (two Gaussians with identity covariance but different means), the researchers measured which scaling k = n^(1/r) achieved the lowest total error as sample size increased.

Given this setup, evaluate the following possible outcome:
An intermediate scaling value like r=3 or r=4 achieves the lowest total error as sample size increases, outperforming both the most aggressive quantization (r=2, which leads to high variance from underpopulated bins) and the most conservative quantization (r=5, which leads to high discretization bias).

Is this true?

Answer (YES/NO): YES